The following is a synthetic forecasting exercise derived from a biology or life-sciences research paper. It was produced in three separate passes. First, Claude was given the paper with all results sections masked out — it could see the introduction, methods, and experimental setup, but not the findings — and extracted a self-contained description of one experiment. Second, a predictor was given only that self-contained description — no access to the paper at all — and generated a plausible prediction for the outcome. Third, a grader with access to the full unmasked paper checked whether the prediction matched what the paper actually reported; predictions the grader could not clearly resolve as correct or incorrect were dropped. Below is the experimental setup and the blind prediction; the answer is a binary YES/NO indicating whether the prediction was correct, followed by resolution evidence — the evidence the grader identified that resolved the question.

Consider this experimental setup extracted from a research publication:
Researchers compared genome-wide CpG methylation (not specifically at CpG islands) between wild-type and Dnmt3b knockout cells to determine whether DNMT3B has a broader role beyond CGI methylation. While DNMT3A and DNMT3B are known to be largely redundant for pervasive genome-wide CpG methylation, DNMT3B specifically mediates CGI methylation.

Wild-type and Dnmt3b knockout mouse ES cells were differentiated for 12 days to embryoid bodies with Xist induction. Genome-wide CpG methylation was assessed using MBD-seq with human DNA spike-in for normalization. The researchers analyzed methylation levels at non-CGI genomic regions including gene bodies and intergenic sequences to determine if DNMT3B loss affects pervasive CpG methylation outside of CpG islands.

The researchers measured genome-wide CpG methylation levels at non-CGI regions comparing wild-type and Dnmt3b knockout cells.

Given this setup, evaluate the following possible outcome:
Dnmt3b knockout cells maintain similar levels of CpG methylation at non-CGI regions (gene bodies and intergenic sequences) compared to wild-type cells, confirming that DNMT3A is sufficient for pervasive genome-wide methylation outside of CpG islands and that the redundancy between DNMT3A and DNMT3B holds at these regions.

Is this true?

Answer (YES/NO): YES